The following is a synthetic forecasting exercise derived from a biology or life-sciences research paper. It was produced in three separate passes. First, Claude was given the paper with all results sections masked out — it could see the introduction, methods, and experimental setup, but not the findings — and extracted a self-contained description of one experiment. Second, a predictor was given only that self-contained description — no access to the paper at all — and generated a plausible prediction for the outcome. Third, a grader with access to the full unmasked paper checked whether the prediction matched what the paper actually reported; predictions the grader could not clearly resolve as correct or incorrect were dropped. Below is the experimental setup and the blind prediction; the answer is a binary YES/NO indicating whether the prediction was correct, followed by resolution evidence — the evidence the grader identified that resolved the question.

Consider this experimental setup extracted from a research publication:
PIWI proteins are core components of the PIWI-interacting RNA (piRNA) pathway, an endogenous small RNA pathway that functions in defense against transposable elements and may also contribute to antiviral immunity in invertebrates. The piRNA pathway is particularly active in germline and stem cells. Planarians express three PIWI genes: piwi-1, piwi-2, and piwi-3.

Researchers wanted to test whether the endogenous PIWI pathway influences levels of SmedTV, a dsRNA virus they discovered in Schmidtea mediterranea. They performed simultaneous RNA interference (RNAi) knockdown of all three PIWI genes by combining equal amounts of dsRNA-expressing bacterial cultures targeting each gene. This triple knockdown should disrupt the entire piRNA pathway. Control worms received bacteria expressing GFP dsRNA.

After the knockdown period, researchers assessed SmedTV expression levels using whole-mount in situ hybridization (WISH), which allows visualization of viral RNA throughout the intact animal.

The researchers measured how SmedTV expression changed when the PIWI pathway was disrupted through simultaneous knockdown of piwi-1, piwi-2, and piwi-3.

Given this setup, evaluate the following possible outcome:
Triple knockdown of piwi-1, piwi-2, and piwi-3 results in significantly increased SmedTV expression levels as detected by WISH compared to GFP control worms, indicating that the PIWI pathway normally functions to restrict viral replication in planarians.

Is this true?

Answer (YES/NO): NO